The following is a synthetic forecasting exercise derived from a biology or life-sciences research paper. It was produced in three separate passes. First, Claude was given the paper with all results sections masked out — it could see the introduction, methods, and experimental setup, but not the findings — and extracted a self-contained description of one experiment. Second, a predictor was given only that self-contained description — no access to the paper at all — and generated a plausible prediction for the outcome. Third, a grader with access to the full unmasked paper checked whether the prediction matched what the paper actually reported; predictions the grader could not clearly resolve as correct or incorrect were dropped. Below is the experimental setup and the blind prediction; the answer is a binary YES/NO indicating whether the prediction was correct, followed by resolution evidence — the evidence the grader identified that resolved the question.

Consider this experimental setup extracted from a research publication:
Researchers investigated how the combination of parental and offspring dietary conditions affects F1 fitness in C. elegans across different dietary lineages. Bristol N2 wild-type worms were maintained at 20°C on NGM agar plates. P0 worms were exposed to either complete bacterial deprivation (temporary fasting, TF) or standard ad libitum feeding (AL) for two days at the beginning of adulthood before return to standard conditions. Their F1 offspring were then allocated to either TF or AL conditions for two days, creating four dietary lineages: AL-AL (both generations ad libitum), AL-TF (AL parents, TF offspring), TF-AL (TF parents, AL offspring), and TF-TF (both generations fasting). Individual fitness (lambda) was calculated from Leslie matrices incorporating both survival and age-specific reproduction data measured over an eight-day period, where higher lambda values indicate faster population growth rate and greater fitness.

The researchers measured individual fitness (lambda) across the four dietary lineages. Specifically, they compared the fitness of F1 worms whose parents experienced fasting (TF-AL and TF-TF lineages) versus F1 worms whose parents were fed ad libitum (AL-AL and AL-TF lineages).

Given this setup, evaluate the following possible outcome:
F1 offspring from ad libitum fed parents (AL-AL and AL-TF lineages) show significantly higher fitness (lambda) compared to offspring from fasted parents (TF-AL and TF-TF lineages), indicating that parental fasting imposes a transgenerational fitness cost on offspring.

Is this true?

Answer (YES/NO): NO